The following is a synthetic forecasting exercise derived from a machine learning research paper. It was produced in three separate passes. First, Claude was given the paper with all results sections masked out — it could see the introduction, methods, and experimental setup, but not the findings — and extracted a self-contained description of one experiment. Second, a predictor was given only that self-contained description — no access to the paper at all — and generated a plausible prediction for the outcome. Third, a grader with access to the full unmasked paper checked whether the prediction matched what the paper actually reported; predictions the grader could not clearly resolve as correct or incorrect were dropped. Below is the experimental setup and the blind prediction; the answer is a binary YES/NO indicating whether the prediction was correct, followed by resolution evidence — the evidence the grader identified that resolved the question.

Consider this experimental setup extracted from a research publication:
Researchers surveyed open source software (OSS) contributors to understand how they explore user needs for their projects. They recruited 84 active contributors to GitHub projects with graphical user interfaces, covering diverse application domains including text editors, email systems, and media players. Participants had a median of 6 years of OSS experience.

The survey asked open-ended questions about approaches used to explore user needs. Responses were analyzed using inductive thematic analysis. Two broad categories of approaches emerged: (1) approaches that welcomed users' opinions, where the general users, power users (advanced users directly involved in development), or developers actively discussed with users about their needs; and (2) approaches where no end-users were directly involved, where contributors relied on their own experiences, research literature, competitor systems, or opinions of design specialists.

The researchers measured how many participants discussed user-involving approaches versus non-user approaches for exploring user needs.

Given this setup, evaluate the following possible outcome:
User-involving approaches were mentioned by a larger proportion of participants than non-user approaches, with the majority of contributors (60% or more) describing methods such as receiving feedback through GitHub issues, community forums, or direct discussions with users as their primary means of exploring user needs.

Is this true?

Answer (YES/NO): YES